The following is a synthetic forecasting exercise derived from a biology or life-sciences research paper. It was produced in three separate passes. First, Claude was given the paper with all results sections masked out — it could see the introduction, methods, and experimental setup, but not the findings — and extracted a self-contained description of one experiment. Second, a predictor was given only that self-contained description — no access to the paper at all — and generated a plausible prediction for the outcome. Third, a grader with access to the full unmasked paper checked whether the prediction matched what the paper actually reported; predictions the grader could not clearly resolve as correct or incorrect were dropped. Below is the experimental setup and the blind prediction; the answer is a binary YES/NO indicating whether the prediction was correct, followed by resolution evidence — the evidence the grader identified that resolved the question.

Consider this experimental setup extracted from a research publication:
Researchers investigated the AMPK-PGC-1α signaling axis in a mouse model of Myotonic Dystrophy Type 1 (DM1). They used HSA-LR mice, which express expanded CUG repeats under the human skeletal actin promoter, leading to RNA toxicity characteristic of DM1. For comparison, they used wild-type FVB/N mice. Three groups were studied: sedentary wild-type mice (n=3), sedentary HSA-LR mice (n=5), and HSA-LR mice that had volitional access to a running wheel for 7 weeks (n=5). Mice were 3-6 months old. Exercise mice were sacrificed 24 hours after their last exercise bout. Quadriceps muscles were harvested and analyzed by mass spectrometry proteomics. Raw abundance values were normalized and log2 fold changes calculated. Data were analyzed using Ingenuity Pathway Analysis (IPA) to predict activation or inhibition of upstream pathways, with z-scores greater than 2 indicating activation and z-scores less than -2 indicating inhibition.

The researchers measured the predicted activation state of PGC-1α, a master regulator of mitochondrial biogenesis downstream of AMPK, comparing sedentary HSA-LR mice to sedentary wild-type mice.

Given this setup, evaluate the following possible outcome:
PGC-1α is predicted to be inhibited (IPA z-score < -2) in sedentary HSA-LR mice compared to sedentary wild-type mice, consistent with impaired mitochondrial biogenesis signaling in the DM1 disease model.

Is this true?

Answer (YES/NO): YES